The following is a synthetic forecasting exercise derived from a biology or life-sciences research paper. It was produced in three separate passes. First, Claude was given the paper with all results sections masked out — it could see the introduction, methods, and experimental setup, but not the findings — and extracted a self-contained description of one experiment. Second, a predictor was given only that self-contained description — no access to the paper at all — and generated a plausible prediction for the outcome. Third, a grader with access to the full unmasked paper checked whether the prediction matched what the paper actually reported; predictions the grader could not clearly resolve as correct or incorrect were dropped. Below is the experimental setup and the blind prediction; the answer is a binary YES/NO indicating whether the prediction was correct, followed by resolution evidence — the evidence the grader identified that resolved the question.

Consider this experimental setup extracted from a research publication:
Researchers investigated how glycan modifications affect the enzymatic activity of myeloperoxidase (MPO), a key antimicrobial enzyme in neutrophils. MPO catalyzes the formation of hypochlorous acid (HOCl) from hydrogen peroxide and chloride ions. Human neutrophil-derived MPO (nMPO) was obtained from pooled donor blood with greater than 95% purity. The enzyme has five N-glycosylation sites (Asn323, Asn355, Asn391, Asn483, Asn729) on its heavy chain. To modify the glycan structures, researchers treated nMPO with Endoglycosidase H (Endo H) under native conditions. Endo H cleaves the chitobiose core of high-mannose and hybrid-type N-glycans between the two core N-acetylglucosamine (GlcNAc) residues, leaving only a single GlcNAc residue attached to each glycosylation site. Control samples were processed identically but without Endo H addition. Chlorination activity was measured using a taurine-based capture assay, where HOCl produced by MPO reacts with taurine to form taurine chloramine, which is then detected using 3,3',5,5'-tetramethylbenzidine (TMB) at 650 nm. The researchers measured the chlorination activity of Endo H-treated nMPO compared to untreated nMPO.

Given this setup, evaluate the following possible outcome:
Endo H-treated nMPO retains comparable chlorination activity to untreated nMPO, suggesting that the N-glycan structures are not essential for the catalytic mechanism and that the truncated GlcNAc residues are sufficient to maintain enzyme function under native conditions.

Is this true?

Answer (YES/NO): NO